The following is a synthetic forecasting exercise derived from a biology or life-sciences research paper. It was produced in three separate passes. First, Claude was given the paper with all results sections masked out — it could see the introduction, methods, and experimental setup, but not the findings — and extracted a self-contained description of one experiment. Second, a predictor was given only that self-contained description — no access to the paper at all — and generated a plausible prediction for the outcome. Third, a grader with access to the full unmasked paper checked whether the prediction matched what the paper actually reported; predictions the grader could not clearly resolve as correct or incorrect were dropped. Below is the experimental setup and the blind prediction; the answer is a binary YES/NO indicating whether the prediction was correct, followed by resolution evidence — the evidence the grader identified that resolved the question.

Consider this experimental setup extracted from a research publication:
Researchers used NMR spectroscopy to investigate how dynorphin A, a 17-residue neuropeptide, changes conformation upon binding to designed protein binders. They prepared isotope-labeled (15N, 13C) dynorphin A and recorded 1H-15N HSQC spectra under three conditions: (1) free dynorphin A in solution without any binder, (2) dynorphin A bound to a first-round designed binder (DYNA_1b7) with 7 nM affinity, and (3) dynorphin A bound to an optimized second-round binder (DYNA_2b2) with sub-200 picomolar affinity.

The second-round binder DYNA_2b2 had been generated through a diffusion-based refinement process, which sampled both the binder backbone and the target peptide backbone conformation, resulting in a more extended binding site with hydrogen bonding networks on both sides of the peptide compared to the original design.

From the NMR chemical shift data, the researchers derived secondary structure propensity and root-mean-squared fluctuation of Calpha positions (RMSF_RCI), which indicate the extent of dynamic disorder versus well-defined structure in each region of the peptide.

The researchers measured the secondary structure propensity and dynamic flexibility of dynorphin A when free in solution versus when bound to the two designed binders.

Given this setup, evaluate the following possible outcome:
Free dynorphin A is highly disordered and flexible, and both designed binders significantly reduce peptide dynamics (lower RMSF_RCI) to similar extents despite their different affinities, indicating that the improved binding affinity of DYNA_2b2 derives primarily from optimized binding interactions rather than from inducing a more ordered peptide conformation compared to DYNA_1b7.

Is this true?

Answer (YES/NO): NO